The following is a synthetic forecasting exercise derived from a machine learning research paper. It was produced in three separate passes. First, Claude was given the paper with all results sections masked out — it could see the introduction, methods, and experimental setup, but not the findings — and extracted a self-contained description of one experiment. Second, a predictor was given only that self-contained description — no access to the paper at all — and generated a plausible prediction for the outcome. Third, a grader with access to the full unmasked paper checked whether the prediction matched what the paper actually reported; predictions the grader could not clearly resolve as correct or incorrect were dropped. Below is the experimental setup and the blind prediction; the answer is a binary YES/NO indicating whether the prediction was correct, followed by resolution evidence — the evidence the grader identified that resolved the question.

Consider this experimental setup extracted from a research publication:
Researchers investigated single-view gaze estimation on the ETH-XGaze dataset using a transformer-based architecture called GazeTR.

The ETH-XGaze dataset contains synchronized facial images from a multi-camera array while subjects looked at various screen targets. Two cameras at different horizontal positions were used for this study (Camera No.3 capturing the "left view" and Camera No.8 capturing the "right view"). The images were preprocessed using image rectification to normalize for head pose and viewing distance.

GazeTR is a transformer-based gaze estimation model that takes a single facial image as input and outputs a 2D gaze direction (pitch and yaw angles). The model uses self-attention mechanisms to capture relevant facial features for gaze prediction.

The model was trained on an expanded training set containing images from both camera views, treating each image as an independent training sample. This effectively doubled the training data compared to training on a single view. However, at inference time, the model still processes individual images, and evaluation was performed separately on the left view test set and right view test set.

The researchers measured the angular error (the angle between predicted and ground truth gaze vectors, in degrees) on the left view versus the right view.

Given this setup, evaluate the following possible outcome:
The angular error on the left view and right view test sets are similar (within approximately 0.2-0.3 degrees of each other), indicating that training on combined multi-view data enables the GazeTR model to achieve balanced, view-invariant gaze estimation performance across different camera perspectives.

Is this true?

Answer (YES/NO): NO